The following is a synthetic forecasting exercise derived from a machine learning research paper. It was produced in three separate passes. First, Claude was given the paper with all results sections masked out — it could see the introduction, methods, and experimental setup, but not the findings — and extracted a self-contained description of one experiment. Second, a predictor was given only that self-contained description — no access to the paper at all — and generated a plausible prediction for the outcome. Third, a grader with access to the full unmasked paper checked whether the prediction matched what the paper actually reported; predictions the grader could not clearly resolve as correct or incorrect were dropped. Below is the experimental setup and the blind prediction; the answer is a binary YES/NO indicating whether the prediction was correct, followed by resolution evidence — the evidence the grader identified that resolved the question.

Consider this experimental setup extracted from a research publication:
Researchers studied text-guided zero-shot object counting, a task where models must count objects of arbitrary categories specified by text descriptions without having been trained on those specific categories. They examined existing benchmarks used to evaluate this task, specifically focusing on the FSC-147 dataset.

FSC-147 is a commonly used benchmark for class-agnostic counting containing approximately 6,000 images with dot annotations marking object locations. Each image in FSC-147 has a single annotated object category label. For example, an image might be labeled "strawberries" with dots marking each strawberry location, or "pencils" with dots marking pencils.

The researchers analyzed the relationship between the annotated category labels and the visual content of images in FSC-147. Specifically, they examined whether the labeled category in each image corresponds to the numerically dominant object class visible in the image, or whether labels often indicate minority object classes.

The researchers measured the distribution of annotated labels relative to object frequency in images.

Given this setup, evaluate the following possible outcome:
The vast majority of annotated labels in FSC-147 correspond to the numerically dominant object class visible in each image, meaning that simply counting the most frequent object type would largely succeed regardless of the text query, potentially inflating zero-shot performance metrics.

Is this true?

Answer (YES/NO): YES